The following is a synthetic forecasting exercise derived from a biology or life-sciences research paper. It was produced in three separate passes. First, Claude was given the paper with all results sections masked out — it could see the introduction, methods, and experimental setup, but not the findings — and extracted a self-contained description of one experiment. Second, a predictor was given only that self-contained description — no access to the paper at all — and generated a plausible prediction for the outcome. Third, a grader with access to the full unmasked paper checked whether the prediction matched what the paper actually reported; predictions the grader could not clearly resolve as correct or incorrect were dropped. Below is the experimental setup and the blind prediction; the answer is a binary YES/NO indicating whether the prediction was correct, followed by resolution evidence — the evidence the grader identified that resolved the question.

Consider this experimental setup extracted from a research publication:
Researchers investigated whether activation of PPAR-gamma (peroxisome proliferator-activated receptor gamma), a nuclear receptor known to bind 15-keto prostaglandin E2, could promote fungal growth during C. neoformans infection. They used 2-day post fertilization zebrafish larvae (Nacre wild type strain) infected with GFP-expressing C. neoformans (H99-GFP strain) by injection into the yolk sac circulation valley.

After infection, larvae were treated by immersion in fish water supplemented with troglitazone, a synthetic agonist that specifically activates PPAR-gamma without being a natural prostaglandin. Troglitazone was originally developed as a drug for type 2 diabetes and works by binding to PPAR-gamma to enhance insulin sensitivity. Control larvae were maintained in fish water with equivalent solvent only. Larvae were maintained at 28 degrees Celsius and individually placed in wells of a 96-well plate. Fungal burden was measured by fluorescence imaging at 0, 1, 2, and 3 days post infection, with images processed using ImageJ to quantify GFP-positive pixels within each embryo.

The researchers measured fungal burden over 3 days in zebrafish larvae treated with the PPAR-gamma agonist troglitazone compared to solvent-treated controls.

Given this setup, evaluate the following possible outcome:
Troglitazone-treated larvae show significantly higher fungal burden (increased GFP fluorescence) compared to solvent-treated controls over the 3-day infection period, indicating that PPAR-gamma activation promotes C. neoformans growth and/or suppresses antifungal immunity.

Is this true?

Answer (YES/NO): YES